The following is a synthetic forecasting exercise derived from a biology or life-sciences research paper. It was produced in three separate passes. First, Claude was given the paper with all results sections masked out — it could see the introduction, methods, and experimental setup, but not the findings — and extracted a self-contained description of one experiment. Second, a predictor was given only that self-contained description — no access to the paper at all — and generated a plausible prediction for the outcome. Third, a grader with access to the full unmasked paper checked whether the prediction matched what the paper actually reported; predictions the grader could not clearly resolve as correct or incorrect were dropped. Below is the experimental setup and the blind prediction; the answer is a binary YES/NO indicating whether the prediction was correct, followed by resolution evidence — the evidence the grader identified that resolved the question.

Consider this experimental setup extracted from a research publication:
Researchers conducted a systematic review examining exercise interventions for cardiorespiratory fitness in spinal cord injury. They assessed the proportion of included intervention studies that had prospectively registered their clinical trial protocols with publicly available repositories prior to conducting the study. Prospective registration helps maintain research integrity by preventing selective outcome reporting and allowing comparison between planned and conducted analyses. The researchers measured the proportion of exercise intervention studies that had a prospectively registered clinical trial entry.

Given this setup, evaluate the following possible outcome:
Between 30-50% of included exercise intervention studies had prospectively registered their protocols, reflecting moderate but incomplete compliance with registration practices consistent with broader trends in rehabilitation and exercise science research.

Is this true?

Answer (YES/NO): YES